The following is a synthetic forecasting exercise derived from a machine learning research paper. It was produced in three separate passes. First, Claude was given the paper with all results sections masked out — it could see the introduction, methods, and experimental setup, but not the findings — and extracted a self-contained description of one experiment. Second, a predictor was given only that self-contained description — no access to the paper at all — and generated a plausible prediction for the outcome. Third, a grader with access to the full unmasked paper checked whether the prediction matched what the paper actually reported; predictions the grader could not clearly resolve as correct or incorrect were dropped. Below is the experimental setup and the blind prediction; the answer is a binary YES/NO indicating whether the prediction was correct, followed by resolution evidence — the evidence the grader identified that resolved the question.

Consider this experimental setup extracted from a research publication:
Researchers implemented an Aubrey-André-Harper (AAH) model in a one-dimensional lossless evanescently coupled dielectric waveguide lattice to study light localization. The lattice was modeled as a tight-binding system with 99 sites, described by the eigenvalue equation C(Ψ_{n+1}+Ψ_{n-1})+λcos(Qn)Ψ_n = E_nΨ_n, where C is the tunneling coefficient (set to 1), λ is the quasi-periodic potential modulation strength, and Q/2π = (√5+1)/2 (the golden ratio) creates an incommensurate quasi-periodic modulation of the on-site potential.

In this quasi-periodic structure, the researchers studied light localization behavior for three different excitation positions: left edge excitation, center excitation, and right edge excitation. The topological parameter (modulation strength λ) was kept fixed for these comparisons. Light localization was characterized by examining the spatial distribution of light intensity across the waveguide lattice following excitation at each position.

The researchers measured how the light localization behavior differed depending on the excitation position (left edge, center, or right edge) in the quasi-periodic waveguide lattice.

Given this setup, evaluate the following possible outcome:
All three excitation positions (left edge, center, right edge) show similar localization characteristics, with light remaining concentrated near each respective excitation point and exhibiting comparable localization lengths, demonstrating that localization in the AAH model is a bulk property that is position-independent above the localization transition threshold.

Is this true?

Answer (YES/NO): NO